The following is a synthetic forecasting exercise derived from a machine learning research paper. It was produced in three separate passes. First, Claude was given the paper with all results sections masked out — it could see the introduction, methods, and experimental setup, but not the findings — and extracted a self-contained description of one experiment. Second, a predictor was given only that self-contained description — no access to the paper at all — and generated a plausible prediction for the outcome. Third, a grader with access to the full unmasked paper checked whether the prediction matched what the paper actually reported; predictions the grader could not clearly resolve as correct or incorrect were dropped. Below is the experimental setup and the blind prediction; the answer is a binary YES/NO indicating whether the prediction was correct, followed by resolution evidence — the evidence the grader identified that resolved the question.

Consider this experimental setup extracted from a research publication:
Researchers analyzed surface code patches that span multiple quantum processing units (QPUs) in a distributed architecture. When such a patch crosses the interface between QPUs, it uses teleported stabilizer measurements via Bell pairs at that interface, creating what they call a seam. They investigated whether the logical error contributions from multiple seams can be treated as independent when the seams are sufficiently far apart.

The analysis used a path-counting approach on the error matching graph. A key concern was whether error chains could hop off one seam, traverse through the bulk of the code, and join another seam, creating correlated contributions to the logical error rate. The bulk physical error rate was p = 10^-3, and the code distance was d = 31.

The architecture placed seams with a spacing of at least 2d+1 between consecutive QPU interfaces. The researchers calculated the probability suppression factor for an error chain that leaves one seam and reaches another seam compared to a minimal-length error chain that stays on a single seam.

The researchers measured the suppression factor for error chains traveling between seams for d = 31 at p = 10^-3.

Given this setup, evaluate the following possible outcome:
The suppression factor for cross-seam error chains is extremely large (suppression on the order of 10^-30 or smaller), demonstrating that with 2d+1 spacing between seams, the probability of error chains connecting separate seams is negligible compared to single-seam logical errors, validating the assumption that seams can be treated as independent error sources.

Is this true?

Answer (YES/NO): NO